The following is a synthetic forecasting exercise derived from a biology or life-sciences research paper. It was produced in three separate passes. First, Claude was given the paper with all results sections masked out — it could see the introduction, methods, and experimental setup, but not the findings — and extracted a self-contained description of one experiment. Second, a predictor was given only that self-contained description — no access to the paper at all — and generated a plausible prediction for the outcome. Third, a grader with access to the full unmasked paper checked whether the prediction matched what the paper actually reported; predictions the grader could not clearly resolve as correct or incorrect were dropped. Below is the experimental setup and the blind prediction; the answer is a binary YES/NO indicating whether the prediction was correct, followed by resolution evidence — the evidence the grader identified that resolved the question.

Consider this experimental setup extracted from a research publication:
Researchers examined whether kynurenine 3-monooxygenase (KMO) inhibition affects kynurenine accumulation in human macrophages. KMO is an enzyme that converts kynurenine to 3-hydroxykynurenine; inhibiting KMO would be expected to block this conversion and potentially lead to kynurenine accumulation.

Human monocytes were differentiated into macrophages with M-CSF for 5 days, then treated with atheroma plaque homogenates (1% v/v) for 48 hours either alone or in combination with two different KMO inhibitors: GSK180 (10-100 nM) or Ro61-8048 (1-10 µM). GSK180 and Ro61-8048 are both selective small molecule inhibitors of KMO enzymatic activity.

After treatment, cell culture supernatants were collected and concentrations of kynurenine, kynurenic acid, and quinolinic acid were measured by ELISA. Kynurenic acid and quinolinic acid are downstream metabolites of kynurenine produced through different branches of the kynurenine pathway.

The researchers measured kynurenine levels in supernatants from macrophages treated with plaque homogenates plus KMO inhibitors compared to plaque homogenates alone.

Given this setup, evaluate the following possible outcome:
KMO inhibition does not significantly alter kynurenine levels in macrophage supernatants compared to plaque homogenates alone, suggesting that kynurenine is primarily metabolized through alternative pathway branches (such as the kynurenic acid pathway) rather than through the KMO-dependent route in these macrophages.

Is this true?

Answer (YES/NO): NO